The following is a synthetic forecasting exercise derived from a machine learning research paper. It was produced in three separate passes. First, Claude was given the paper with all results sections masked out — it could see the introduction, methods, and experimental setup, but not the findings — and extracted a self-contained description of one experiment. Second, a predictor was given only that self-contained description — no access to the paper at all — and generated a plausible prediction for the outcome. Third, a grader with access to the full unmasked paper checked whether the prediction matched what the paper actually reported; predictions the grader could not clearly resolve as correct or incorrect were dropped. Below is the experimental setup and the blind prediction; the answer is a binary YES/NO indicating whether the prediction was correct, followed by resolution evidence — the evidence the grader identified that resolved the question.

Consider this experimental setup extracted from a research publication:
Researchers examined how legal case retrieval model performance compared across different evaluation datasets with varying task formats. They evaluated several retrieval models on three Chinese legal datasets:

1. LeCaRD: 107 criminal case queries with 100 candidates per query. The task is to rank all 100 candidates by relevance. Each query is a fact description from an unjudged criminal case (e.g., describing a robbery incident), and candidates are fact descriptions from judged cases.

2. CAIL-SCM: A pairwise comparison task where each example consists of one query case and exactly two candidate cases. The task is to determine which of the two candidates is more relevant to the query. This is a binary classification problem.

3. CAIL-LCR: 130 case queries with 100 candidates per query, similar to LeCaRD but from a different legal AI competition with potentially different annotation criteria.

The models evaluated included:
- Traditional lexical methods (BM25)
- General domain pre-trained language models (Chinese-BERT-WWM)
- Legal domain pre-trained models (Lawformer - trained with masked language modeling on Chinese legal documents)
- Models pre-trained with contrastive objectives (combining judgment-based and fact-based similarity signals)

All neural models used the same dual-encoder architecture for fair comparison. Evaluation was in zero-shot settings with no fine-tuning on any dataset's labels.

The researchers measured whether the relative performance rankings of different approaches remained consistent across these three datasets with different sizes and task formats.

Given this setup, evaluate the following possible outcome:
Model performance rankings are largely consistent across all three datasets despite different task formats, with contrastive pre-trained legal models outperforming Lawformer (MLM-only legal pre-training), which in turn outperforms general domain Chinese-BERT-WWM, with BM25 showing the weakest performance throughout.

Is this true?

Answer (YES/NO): NO